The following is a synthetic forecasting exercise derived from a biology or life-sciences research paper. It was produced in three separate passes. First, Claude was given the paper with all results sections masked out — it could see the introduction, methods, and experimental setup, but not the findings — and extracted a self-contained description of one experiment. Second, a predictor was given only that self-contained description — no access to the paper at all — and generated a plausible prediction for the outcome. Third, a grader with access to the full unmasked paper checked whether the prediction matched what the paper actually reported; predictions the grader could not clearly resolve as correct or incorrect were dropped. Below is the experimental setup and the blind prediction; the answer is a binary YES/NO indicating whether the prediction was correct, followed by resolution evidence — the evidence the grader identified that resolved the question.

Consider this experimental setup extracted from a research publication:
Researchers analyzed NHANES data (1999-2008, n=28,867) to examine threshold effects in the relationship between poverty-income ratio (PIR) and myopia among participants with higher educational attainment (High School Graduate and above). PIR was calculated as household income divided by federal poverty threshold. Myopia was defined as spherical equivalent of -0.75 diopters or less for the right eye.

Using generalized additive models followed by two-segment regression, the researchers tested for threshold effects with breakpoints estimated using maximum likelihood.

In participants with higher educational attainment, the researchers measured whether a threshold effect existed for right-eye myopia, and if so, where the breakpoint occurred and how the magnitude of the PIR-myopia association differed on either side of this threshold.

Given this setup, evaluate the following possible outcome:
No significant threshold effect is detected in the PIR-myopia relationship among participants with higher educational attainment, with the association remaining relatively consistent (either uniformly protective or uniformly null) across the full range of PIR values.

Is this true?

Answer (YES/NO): NO